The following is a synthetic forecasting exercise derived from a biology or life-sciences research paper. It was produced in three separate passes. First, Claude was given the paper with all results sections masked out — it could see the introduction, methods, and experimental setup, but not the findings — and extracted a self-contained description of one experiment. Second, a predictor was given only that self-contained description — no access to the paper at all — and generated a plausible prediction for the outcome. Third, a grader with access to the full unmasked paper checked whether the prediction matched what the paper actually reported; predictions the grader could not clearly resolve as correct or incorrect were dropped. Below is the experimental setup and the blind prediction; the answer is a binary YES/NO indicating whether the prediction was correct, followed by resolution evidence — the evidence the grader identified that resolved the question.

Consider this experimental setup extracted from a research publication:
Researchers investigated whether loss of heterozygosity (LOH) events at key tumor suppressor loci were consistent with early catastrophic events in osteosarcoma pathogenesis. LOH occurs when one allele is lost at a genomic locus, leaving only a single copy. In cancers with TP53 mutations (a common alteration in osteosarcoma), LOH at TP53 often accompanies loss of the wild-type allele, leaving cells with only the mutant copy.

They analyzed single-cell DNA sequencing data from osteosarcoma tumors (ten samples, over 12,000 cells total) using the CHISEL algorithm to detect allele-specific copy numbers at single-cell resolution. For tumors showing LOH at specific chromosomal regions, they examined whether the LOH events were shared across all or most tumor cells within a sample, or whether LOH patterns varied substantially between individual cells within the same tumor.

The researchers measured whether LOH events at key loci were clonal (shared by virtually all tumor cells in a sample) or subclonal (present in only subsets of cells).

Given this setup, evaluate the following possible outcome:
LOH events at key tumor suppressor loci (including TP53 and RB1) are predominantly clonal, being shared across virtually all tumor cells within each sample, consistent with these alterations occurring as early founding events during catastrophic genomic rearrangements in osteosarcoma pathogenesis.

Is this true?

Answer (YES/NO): YES